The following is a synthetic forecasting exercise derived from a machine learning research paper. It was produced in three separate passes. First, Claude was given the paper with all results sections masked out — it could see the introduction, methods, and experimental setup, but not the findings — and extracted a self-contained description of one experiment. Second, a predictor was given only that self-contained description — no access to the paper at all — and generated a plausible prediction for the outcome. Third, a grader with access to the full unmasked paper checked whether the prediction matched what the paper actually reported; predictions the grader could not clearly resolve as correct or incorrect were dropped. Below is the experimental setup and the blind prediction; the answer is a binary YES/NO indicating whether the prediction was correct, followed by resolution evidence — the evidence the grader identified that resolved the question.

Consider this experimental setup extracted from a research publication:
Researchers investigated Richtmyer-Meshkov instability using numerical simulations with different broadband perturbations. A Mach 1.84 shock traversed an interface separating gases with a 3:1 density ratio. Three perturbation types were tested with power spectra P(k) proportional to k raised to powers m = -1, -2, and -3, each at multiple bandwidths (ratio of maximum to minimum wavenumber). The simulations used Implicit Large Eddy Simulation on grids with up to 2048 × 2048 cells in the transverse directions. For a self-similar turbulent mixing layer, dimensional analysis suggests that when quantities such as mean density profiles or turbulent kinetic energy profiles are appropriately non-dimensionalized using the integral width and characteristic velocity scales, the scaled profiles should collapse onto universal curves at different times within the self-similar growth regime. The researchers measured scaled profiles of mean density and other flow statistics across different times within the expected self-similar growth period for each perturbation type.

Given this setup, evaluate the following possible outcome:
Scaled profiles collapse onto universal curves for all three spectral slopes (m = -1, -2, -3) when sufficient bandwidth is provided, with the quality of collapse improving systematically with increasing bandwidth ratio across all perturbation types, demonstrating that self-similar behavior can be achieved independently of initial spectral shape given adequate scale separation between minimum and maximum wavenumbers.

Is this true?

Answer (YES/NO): NO